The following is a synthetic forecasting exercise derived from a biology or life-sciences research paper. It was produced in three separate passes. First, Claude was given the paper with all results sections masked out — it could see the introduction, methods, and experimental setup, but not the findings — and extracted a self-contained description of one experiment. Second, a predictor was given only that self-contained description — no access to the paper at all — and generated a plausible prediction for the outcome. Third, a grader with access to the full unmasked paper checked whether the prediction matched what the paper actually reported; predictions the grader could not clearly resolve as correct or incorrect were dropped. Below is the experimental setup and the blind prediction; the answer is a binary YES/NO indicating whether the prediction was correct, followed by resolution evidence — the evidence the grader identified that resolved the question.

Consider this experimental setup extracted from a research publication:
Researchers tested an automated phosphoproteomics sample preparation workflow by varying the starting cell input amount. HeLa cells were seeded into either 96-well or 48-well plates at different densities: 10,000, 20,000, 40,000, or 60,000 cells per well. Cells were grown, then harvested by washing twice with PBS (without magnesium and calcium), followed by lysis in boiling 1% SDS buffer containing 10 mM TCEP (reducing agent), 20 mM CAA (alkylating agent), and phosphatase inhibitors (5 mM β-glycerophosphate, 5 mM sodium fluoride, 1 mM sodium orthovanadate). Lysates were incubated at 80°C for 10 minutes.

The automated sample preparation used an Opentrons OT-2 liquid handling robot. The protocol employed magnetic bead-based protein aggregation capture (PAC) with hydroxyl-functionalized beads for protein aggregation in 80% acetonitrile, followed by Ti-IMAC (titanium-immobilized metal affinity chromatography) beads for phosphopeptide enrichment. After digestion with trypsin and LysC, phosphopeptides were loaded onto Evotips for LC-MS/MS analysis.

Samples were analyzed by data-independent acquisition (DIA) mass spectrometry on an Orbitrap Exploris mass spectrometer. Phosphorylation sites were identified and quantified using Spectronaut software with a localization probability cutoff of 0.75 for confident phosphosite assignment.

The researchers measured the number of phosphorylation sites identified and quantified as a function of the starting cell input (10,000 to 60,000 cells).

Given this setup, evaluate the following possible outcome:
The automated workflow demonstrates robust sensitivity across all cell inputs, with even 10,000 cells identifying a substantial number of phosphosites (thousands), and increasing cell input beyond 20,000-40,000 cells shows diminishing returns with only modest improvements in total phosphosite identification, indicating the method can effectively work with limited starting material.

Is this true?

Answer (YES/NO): YES